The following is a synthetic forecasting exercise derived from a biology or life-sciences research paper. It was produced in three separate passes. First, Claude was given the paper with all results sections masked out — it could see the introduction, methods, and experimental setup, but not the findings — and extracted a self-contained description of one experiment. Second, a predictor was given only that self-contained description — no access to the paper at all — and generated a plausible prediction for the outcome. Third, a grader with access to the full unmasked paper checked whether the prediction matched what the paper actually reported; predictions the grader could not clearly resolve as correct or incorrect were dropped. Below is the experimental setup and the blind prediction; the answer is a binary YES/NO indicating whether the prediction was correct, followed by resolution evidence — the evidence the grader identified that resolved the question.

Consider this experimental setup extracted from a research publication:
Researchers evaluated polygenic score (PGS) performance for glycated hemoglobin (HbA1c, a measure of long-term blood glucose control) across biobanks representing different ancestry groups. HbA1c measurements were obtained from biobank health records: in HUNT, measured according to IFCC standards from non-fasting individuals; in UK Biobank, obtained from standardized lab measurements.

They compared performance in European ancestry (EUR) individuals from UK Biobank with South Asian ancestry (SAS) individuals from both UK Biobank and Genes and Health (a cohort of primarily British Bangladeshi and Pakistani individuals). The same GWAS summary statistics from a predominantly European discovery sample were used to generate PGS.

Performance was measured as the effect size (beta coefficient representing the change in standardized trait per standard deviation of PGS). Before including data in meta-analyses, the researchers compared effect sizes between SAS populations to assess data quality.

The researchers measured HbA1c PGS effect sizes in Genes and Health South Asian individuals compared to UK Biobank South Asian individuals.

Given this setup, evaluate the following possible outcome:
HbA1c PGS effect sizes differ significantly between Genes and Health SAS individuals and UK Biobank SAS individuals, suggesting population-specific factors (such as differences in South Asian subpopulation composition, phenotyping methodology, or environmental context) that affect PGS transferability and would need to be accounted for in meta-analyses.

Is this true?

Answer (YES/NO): YES